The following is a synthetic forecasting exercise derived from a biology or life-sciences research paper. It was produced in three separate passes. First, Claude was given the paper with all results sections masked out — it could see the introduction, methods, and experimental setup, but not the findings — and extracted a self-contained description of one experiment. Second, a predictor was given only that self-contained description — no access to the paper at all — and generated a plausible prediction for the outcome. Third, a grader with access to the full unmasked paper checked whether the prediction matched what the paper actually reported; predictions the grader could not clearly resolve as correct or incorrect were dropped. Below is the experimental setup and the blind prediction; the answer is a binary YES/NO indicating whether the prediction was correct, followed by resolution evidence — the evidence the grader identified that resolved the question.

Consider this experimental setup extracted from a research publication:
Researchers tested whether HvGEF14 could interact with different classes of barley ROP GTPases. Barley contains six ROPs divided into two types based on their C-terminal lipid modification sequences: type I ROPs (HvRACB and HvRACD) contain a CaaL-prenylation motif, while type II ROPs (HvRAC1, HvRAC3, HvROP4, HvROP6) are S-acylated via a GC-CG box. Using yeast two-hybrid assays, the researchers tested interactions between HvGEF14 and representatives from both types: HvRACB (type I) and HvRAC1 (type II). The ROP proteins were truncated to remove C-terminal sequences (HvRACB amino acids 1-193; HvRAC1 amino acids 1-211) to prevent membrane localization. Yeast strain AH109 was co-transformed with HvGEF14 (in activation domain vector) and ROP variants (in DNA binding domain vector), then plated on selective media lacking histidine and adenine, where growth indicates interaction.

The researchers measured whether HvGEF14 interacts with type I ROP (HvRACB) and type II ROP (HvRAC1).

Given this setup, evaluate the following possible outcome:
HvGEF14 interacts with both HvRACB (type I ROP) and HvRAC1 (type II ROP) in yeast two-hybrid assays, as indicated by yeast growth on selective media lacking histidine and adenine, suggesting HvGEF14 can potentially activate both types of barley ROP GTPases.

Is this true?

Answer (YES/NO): YES